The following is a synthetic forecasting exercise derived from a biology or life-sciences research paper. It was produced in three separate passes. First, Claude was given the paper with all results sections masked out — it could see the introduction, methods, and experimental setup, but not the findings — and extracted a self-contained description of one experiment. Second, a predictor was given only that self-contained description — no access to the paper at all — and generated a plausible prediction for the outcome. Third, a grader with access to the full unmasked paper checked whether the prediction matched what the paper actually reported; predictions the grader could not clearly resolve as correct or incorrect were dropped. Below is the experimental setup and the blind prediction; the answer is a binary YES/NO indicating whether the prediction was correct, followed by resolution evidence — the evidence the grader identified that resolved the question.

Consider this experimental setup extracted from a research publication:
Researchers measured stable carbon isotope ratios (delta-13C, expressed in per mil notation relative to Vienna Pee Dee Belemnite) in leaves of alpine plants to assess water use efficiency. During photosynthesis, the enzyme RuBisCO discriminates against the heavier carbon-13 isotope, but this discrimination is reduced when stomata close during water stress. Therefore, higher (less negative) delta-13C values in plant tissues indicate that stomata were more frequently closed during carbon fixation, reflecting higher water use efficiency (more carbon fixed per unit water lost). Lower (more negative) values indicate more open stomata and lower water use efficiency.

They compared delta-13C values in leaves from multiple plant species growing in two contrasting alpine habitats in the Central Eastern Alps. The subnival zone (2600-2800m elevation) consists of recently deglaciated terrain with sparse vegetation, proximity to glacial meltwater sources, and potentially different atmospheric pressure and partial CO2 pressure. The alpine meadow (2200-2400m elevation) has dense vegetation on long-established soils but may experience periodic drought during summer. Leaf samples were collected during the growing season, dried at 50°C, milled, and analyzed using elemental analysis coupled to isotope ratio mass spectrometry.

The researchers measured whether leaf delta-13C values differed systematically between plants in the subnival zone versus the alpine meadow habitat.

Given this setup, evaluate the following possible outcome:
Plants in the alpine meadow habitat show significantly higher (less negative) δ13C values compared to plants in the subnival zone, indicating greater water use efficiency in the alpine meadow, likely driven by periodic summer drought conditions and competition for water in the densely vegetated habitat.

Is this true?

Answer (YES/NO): NO